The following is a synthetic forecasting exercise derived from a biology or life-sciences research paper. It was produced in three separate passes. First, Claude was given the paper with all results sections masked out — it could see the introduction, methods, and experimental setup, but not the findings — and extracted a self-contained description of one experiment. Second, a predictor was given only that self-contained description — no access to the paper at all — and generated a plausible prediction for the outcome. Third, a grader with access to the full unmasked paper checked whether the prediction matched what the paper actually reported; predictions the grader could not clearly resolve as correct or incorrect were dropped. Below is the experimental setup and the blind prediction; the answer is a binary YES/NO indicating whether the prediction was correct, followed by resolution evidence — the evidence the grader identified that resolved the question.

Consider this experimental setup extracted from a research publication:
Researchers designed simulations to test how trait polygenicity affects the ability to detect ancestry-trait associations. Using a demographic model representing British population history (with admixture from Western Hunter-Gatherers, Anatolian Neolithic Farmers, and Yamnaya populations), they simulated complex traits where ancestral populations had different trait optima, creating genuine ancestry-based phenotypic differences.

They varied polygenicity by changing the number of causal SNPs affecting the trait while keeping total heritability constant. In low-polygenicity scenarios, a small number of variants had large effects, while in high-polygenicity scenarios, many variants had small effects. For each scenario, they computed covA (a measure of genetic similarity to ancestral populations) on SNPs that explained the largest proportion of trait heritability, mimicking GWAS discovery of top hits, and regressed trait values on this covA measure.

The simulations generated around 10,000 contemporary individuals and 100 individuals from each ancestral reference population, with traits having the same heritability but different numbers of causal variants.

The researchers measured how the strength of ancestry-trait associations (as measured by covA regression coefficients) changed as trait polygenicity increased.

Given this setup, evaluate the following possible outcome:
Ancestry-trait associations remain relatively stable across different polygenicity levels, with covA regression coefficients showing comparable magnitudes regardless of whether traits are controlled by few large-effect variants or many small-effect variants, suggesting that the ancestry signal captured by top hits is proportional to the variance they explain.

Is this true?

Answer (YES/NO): YES